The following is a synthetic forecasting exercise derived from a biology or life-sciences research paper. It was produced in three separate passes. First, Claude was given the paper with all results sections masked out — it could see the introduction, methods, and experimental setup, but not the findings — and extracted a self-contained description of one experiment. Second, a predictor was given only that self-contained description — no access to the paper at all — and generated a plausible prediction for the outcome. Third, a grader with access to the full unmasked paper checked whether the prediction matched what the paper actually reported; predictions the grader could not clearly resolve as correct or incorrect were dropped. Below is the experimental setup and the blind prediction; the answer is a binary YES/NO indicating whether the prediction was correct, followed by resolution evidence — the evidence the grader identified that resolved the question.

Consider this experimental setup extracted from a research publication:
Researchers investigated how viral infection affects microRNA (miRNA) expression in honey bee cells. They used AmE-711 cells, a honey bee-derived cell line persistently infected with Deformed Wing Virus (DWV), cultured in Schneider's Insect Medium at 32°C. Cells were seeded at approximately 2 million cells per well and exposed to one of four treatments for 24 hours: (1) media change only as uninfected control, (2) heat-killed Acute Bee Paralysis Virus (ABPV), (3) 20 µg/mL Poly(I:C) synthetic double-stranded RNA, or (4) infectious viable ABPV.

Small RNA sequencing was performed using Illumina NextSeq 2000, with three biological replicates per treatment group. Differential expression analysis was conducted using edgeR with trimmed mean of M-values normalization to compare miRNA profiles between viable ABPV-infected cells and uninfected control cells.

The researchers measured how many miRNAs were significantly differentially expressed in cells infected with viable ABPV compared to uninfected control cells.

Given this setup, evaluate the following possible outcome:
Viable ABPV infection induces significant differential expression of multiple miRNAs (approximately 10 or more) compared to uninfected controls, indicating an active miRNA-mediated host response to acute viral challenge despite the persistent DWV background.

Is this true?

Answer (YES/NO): YES